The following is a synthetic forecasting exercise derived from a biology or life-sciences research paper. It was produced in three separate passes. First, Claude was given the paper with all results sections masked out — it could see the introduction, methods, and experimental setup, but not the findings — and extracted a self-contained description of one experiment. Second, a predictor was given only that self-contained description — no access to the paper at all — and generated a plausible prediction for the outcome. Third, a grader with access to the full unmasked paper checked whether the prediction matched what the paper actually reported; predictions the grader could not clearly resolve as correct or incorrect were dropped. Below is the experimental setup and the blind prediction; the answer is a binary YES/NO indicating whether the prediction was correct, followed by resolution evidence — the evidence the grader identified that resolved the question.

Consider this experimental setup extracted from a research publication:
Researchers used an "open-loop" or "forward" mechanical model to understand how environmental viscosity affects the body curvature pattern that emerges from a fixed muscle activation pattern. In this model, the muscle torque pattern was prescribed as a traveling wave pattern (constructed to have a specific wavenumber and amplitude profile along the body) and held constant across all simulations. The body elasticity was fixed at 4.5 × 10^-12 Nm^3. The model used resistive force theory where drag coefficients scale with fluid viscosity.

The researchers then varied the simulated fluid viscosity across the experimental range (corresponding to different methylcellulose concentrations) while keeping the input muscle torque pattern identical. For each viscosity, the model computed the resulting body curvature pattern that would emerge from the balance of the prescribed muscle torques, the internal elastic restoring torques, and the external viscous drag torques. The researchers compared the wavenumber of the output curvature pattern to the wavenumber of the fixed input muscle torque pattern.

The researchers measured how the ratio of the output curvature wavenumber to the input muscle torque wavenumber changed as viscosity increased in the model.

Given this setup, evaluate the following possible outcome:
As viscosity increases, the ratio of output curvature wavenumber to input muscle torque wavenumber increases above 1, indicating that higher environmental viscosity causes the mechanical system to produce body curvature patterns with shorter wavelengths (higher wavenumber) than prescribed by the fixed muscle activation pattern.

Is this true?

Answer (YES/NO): YES